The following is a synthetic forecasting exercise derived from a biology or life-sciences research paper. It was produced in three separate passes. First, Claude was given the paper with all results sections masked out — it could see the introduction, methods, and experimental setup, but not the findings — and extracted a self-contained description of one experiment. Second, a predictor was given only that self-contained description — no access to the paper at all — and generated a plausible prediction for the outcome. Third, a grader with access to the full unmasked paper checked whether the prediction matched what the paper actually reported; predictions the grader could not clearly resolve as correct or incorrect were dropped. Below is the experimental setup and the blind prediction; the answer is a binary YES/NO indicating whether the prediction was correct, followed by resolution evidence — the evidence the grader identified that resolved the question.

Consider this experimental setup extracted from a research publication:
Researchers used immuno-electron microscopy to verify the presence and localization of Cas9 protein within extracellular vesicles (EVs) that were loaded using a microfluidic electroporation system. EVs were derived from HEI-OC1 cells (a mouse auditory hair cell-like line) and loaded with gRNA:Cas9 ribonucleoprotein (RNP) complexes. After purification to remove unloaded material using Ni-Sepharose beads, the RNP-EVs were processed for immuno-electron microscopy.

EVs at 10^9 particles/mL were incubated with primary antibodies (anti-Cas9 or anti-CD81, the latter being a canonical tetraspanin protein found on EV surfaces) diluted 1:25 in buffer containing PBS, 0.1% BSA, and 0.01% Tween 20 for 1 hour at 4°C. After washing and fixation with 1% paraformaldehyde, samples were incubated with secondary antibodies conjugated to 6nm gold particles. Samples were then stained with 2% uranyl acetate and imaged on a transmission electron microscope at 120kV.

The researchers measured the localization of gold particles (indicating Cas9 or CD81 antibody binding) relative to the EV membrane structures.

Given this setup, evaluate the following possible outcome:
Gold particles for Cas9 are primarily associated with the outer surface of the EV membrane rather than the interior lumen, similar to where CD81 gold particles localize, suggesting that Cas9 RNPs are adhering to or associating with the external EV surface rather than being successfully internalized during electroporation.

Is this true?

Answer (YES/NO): NO